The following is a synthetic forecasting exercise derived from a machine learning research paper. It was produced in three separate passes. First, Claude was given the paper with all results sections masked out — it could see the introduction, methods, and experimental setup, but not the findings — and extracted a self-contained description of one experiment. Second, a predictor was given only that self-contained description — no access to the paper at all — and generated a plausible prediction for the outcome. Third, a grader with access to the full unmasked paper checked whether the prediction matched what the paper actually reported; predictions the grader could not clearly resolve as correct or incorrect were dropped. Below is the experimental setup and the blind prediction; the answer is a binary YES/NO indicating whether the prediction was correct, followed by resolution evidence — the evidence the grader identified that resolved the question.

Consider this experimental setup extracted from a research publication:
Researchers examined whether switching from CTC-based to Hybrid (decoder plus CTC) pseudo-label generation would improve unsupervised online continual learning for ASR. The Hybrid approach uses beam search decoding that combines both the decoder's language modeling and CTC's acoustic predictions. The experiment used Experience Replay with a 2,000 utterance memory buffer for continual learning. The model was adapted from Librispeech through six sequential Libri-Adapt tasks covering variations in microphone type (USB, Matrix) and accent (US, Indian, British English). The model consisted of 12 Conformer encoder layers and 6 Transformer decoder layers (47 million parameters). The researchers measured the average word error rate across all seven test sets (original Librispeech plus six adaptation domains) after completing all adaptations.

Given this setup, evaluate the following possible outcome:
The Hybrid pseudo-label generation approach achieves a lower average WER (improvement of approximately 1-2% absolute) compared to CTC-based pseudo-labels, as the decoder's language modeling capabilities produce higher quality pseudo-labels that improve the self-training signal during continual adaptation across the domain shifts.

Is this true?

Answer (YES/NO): NO